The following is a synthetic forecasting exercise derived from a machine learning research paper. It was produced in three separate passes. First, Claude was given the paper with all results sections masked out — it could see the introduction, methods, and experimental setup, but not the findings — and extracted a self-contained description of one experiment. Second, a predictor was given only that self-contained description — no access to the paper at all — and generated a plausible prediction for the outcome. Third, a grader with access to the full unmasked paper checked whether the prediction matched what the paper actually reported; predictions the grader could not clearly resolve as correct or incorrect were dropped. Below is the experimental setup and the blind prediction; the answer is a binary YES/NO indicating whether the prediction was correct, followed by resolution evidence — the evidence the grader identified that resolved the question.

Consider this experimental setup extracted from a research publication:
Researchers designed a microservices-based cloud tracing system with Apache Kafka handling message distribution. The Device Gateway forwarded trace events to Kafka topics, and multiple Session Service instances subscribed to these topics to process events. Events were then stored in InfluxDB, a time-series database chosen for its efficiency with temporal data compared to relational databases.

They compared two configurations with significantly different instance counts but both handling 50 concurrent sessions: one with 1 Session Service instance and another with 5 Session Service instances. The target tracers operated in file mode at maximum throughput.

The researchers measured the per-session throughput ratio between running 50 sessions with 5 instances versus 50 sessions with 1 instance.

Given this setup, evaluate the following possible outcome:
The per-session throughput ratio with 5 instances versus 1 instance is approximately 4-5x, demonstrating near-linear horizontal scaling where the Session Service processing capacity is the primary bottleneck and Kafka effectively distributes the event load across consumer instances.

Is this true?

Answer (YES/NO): NO